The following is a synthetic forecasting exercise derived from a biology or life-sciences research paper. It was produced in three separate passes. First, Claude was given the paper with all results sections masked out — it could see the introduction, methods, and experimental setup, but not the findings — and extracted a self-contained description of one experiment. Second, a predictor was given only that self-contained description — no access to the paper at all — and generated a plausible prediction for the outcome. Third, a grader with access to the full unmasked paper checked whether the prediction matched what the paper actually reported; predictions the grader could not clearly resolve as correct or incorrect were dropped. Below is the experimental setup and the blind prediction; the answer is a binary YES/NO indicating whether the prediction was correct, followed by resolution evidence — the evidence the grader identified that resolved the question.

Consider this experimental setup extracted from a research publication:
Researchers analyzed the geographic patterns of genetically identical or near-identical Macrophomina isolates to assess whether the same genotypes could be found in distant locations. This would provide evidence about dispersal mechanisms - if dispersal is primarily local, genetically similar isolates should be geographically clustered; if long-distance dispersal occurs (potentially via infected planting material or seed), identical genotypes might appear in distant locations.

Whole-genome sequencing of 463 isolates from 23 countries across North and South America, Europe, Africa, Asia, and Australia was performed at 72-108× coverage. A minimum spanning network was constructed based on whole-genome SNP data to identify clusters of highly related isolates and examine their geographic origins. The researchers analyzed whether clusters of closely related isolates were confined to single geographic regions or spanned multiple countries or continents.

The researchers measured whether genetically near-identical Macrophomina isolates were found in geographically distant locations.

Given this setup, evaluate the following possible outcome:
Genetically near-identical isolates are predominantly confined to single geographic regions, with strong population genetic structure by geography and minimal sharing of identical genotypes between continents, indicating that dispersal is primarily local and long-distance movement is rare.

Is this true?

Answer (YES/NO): NO